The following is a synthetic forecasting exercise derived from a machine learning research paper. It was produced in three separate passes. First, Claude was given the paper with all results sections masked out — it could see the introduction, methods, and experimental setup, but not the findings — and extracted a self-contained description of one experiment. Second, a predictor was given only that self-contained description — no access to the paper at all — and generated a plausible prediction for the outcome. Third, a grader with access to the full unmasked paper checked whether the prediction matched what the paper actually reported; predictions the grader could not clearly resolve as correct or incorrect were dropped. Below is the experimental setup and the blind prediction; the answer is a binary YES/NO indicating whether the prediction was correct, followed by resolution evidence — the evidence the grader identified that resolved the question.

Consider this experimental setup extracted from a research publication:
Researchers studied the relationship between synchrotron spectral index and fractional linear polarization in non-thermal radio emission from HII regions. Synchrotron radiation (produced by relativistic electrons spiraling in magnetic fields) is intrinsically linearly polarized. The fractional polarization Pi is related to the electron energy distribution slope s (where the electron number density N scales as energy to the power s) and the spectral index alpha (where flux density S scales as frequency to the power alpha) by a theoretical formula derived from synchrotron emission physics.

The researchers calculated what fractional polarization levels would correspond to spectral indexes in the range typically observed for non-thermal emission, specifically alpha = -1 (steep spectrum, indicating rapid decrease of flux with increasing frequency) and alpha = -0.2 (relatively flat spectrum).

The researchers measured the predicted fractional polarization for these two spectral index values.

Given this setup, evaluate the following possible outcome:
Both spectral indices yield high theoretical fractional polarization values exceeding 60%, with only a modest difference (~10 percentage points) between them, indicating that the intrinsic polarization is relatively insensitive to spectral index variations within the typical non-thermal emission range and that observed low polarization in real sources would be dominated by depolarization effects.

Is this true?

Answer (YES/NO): YES